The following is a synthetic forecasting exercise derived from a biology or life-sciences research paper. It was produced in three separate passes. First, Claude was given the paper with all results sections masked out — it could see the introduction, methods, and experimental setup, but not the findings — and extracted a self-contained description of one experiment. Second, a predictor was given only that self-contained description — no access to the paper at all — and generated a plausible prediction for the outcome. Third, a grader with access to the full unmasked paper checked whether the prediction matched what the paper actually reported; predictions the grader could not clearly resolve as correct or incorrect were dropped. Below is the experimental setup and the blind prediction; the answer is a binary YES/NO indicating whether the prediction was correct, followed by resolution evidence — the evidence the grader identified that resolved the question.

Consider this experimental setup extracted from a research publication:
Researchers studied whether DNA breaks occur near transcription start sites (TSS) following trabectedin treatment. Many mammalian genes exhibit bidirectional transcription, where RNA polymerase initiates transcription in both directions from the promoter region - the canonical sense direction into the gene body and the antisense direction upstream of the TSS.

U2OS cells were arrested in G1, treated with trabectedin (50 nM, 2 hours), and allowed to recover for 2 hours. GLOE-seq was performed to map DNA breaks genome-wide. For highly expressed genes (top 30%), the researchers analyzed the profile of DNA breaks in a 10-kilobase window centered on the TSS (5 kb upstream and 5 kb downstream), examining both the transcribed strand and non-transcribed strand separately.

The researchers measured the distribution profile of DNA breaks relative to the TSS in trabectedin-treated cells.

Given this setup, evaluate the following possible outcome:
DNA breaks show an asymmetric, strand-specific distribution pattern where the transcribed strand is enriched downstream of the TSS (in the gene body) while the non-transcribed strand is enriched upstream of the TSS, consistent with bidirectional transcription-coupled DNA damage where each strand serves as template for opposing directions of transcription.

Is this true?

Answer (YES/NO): YES